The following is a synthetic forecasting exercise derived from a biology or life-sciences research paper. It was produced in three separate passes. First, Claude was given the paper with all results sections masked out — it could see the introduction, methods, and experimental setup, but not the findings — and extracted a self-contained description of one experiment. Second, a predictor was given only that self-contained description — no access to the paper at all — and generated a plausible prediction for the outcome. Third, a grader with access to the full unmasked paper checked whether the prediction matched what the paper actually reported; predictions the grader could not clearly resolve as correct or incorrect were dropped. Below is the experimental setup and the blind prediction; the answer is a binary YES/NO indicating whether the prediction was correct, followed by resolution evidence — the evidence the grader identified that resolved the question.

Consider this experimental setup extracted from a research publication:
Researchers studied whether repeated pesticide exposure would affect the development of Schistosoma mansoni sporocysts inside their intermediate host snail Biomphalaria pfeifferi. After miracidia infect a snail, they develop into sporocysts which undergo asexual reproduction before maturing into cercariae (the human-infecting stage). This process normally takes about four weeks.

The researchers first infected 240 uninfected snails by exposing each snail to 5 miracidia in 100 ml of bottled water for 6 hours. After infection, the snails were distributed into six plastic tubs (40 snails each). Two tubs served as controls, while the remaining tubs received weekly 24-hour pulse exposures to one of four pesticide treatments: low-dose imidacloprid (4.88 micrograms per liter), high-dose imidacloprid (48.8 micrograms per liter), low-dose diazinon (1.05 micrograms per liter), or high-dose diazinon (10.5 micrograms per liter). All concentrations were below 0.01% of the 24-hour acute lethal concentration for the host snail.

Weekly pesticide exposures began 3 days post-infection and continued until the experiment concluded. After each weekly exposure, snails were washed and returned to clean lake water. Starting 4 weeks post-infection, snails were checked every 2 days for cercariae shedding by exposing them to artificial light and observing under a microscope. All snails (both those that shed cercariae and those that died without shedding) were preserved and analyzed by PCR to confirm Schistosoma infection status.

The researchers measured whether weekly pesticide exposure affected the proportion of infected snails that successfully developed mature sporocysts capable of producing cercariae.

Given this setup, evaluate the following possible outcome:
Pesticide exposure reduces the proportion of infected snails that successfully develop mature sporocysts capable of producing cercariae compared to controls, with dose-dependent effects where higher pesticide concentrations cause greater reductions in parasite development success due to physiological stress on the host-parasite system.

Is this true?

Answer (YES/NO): NO